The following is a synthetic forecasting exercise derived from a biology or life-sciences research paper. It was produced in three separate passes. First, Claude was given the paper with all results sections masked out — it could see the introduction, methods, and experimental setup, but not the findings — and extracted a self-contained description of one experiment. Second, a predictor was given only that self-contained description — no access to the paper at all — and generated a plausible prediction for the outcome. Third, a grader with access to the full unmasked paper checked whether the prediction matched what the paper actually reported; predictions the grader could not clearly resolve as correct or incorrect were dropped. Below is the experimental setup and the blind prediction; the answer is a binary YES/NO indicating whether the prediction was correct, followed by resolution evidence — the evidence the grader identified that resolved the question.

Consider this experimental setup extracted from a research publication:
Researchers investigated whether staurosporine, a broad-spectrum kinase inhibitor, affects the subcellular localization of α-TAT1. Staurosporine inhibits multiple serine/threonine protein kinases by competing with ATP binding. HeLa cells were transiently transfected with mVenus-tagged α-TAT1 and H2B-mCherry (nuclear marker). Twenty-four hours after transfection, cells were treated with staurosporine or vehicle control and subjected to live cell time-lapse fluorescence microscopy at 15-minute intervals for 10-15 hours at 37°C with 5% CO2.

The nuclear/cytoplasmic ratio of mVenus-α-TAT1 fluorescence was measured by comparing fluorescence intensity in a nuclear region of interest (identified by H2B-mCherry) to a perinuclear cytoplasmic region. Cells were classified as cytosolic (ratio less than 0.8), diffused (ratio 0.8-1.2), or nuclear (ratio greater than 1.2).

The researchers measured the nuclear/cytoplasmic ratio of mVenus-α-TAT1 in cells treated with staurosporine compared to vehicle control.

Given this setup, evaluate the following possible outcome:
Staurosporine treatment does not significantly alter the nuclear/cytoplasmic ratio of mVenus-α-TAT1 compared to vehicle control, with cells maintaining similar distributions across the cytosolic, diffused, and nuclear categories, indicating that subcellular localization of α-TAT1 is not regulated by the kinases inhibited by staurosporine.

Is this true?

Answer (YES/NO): NO